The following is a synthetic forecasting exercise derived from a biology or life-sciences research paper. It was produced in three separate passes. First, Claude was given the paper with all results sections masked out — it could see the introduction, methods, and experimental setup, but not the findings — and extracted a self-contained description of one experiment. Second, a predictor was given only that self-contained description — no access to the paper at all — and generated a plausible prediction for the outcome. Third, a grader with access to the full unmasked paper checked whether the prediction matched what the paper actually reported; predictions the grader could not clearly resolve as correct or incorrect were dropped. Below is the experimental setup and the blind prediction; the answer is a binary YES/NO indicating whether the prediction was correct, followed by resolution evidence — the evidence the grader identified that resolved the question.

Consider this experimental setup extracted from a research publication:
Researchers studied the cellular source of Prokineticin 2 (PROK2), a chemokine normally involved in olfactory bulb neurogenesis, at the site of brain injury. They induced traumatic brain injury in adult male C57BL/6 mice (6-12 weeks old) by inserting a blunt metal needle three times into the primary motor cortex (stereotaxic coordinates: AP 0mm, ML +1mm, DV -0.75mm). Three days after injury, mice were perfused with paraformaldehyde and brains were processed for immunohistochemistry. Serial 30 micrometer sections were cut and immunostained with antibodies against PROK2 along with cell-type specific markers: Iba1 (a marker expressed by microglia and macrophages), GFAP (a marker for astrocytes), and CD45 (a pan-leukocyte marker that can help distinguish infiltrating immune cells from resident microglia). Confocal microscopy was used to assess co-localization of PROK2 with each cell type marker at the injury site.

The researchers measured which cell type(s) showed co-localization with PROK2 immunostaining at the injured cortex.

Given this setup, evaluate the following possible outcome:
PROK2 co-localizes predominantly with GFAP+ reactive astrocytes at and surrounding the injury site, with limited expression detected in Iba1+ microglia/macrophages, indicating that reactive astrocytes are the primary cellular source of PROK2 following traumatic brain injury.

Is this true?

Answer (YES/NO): NO